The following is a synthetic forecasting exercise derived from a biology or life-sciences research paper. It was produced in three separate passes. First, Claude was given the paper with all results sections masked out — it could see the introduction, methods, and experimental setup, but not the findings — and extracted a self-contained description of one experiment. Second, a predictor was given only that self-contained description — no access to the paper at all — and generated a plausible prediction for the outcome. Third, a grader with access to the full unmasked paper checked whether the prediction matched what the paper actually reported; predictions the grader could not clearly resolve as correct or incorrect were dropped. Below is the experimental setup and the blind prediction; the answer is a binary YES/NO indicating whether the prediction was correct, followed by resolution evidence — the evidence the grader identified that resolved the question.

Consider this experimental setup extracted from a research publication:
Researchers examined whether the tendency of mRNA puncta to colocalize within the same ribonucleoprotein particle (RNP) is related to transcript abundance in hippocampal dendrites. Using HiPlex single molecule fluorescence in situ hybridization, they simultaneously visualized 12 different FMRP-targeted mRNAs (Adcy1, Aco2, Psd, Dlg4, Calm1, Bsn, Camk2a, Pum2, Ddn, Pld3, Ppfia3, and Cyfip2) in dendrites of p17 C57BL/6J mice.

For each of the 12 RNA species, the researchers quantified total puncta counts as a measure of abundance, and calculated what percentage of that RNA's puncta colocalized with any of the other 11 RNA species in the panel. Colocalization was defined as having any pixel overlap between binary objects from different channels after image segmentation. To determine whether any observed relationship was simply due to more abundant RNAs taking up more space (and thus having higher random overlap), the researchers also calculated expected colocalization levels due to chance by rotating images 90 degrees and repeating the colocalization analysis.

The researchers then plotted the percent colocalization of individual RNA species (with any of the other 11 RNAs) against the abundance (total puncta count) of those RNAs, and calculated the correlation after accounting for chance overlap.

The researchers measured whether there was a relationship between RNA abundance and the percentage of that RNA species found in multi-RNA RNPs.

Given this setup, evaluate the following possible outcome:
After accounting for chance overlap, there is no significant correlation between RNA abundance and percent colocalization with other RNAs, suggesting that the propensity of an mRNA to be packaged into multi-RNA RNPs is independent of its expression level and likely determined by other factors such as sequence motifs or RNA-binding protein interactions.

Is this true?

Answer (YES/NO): NO